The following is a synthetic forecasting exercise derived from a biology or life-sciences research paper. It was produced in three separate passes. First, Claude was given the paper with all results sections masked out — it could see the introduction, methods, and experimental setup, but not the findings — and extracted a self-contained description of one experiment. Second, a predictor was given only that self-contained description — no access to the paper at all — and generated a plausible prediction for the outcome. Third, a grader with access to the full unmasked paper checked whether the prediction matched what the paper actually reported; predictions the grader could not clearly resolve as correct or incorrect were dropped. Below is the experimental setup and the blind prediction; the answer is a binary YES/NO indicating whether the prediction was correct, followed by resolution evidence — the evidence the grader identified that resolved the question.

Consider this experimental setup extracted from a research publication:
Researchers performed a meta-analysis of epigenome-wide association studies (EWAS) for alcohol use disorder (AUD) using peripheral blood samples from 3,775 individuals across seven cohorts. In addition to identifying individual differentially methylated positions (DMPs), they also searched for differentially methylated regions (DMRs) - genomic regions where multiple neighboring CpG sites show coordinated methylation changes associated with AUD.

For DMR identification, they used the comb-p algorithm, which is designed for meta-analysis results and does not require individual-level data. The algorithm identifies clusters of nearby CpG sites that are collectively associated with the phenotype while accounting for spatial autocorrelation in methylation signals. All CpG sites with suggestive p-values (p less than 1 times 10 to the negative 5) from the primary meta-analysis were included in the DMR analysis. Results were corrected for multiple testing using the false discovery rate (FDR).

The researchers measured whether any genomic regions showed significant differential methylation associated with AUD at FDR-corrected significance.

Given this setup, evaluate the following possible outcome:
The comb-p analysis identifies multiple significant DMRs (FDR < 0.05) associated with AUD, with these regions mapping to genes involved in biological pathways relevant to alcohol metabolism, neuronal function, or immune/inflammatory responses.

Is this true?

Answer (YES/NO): NO